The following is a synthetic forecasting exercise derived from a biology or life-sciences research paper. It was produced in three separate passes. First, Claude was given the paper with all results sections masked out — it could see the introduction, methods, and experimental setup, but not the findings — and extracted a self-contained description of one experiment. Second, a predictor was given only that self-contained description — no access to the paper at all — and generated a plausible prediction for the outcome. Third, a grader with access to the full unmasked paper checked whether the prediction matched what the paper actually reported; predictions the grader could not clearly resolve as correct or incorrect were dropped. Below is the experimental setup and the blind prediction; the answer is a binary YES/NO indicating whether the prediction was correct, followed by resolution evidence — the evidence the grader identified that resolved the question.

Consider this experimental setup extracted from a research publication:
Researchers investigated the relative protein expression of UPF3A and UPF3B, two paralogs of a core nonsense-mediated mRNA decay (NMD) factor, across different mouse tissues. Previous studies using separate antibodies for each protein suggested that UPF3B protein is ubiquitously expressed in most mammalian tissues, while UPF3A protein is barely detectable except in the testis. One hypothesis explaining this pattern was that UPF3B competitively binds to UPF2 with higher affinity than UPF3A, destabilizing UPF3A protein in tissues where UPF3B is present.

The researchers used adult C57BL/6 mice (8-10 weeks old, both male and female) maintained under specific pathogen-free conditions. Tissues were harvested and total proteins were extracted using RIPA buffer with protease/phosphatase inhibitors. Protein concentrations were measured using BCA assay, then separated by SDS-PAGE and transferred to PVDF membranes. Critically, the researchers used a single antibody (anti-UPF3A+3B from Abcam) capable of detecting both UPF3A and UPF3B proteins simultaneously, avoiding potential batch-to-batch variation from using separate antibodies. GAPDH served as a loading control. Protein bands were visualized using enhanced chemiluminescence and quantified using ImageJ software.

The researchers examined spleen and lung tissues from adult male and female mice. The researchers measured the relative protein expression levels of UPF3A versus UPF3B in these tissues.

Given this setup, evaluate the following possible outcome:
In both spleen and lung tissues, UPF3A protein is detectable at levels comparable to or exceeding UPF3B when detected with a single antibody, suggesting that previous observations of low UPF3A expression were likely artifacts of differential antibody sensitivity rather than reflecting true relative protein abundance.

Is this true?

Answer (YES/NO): YES